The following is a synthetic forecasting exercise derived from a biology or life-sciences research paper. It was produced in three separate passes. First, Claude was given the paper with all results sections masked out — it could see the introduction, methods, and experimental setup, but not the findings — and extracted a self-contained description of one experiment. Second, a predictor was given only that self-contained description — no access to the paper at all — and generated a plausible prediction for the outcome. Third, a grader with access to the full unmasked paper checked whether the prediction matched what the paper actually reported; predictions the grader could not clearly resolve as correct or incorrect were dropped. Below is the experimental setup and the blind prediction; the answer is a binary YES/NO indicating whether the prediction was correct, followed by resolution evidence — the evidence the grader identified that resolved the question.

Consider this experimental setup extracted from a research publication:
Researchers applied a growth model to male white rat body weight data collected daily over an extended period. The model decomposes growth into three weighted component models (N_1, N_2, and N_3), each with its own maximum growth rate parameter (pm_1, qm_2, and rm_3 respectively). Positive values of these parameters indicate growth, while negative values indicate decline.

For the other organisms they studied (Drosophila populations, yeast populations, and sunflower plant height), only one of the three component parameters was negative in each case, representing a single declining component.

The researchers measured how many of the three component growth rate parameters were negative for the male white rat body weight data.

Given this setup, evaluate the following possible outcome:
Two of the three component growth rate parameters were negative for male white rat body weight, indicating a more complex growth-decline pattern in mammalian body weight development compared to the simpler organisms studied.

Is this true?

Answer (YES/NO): YES